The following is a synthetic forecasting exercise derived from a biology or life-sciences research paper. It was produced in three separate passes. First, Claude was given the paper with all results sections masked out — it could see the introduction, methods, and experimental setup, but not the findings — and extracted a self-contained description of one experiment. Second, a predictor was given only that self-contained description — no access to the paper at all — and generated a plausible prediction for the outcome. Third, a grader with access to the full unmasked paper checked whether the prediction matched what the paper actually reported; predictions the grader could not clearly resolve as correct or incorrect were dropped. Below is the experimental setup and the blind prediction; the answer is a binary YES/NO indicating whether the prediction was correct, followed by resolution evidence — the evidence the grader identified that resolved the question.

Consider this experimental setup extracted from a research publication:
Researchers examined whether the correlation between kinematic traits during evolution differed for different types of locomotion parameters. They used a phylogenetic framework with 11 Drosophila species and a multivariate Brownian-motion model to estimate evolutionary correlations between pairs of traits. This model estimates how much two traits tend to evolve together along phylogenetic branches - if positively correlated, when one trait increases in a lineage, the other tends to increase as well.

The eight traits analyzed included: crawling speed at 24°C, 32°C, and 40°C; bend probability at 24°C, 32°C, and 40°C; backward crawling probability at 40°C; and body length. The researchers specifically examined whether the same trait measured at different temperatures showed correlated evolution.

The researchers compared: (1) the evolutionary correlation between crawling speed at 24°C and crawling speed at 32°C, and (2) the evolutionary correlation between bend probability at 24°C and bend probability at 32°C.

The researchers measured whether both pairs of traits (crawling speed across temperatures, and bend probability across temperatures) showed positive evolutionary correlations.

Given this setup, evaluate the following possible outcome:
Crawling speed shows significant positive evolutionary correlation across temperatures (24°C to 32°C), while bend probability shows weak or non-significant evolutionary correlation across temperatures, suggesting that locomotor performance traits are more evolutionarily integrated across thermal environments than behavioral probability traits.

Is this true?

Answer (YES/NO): YES